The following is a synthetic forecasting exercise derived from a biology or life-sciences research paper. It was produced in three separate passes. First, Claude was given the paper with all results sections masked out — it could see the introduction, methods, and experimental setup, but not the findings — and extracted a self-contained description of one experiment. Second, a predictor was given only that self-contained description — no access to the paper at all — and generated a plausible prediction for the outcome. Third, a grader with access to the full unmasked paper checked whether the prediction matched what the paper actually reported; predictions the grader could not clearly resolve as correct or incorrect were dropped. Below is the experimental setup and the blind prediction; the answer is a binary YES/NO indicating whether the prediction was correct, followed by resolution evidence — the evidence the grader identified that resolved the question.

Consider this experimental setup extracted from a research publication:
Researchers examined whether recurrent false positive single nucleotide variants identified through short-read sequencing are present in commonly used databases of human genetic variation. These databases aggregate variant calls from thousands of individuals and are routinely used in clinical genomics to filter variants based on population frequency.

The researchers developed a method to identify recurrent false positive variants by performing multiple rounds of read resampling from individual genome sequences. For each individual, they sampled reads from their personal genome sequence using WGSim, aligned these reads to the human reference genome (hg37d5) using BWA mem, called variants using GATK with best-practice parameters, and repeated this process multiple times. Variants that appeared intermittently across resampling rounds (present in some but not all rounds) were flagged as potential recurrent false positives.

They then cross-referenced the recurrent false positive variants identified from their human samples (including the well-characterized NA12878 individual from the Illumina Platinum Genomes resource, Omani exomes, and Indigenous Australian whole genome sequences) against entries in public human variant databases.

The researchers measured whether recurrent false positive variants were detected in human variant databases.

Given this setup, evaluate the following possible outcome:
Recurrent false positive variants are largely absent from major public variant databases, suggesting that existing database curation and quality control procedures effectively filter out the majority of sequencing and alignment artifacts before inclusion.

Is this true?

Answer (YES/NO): NO